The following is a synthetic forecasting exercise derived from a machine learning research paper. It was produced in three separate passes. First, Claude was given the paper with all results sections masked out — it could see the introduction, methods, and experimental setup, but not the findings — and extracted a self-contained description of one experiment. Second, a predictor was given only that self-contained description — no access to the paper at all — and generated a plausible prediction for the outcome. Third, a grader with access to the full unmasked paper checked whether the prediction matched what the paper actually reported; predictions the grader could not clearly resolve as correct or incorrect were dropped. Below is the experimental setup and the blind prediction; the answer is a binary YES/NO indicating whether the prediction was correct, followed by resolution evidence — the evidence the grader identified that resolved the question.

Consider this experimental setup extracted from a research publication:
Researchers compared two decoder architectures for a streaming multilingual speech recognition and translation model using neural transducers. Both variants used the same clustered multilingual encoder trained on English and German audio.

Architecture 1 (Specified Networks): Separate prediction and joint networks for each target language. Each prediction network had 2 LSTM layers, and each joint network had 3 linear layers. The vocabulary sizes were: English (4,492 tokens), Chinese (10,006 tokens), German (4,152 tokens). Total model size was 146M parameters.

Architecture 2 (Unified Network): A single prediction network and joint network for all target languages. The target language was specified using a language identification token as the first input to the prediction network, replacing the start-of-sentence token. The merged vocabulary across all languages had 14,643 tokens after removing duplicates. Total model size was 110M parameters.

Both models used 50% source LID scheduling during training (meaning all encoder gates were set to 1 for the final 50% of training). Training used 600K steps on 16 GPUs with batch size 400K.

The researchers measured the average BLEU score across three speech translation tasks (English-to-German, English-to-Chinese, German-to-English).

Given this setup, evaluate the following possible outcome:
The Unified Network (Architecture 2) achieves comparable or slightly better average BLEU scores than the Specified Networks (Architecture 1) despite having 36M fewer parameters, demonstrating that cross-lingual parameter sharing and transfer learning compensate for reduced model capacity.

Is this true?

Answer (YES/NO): YES